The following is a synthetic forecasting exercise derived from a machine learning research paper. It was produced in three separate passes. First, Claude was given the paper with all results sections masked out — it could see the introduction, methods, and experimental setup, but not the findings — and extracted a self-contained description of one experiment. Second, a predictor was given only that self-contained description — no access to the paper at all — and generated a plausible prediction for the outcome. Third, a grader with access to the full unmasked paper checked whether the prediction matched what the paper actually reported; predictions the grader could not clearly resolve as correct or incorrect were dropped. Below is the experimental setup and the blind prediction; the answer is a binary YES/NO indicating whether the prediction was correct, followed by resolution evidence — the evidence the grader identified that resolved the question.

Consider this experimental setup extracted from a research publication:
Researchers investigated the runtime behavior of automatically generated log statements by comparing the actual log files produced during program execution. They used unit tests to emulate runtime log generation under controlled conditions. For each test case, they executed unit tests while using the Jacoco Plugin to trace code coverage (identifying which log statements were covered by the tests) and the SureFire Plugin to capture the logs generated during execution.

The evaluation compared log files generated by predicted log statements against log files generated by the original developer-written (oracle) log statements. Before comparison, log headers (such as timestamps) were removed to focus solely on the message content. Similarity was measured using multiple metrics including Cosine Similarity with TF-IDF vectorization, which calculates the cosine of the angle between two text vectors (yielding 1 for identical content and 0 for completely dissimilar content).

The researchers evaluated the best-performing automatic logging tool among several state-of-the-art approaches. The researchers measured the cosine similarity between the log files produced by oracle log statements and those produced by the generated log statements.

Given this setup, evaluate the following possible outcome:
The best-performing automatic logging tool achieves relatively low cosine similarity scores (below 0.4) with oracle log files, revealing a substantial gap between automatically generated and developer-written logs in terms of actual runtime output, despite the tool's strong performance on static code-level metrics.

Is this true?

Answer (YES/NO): YES